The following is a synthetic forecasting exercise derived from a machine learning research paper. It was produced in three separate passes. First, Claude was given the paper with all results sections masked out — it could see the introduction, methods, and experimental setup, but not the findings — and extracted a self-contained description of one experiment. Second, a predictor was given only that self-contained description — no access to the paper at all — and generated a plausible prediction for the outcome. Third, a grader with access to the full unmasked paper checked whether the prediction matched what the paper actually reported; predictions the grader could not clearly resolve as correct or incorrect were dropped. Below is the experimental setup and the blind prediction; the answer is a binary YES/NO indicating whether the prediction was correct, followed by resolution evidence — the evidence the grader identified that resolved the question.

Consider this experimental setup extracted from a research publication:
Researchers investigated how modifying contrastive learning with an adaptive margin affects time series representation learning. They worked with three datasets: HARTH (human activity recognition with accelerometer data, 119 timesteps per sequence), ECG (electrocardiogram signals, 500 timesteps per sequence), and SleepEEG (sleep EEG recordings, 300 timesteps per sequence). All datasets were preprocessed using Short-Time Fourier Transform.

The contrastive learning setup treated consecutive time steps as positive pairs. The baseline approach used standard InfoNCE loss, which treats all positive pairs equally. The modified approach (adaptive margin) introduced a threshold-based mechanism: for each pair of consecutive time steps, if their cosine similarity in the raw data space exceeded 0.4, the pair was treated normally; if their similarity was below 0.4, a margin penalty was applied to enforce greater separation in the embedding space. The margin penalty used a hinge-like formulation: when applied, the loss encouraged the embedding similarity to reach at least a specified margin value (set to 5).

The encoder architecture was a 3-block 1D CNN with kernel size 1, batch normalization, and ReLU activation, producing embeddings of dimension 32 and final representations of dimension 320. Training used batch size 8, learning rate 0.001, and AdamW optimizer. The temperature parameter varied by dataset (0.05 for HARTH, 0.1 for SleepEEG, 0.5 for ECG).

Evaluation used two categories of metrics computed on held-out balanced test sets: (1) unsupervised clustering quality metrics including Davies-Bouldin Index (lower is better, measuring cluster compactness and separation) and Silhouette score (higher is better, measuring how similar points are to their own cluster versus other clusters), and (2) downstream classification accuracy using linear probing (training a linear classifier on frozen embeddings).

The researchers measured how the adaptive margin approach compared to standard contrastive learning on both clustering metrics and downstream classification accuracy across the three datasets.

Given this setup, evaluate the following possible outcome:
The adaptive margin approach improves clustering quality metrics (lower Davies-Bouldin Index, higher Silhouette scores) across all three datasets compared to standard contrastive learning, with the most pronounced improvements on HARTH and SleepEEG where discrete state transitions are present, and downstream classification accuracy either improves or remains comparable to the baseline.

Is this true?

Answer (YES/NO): NO